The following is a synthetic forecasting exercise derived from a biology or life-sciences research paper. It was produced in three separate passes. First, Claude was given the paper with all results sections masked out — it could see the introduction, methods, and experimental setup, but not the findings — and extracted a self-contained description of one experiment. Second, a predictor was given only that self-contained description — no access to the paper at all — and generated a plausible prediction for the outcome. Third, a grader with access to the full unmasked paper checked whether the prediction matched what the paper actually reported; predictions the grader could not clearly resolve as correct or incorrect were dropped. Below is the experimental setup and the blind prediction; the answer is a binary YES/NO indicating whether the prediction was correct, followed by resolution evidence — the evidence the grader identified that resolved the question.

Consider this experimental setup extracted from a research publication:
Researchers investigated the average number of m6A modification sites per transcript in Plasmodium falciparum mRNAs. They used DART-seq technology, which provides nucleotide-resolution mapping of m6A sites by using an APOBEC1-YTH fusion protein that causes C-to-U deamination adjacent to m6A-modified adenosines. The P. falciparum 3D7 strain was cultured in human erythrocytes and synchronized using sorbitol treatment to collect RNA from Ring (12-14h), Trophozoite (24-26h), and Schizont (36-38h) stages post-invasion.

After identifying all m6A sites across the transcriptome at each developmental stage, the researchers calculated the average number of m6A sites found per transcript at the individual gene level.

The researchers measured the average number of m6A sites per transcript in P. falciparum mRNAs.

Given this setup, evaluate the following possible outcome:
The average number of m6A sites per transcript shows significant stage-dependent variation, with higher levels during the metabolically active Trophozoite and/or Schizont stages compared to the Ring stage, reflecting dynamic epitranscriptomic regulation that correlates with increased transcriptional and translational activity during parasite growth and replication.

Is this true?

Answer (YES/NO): NO